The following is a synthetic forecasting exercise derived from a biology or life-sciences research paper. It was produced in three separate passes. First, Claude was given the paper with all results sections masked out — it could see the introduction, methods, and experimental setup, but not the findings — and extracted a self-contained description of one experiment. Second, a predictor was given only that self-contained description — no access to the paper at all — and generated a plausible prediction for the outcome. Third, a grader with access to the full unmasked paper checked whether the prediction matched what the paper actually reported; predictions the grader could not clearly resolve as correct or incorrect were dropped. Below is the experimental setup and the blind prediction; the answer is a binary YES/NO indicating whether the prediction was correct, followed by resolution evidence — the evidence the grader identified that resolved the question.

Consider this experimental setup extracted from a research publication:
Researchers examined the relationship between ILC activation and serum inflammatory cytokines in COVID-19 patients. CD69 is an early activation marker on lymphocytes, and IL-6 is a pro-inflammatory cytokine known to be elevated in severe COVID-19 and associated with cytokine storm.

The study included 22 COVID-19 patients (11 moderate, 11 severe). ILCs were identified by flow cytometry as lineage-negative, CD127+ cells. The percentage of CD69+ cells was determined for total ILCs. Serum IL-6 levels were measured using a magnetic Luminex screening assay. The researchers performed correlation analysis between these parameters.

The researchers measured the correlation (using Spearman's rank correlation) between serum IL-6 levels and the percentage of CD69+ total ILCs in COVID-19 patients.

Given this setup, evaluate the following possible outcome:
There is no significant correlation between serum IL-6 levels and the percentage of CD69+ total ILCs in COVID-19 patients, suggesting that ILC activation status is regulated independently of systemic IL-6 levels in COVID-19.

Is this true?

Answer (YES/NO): NO